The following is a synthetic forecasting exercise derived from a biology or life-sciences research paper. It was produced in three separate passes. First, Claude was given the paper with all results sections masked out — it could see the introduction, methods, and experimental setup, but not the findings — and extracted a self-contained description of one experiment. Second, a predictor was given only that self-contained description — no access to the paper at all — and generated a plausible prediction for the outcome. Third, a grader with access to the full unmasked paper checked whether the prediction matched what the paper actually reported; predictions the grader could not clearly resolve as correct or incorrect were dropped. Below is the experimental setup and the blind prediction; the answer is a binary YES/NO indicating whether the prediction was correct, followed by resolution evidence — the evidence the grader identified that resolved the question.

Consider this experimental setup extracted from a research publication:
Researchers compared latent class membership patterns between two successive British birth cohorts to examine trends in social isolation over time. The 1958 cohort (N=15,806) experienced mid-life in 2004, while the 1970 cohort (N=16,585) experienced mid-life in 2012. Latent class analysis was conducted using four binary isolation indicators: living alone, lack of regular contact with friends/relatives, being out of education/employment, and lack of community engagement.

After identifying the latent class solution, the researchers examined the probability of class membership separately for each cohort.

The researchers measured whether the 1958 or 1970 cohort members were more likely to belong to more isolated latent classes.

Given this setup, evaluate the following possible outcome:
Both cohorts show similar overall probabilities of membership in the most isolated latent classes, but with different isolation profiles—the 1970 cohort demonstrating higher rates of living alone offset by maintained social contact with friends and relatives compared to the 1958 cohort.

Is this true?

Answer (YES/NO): NO